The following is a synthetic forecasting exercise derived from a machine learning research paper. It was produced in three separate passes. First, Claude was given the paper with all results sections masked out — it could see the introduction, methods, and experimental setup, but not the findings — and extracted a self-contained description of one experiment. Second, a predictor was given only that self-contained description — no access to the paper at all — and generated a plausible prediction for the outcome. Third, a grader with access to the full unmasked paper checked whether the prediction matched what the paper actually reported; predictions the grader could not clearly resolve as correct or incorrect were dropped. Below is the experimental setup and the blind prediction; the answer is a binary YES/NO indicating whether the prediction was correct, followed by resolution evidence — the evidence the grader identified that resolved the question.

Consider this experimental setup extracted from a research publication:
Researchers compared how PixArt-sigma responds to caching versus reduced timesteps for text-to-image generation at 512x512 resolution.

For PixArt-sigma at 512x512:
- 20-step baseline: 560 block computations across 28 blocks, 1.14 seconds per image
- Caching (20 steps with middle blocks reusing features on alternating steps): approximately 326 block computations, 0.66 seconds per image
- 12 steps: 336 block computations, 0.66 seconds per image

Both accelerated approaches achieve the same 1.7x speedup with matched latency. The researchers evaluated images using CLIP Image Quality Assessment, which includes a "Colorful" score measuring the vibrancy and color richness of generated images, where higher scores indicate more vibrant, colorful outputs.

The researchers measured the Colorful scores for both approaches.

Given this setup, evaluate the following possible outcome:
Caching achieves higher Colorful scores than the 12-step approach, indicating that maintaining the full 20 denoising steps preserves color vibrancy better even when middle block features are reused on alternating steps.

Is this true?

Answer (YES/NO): NO